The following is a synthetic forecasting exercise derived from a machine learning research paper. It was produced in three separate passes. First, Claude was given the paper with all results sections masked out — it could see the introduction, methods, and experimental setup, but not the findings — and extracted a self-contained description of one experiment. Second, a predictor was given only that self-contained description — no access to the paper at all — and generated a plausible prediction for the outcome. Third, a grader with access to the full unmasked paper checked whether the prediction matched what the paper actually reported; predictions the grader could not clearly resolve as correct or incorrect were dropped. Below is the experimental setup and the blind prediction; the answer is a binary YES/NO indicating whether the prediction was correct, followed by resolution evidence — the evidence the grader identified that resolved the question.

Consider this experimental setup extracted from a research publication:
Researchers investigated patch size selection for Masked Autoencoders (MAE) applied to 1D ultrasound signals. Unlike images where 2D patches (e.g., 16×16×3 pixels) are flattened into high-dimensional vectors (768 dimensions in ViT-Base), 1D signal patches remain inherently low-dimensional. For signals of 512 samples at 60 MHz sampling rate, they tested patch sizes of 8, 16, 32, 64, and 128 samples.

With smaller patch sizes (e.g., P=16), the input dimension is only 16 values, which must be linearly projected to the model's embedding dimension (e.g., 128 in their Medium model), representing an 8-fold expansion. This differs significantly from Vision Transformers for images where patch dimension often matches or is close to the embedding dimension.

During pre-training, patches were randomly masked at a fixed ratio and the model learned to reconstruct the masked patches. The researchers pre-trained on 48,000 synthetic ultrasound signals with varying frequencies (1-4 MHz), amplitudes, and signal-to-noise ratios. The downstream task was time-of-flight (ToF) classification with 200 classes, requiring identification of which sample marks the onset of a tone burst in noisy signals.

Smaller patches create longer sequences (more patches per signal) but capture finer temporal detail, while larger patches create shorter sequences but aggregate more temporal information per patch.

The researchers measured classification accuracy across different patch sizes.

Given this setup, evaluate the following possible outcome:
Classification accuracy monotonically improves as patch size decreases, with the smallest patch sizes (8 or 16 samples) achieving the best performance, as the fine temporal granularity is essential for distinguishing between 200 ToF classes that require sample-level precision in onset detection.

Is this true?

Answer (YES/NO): NO